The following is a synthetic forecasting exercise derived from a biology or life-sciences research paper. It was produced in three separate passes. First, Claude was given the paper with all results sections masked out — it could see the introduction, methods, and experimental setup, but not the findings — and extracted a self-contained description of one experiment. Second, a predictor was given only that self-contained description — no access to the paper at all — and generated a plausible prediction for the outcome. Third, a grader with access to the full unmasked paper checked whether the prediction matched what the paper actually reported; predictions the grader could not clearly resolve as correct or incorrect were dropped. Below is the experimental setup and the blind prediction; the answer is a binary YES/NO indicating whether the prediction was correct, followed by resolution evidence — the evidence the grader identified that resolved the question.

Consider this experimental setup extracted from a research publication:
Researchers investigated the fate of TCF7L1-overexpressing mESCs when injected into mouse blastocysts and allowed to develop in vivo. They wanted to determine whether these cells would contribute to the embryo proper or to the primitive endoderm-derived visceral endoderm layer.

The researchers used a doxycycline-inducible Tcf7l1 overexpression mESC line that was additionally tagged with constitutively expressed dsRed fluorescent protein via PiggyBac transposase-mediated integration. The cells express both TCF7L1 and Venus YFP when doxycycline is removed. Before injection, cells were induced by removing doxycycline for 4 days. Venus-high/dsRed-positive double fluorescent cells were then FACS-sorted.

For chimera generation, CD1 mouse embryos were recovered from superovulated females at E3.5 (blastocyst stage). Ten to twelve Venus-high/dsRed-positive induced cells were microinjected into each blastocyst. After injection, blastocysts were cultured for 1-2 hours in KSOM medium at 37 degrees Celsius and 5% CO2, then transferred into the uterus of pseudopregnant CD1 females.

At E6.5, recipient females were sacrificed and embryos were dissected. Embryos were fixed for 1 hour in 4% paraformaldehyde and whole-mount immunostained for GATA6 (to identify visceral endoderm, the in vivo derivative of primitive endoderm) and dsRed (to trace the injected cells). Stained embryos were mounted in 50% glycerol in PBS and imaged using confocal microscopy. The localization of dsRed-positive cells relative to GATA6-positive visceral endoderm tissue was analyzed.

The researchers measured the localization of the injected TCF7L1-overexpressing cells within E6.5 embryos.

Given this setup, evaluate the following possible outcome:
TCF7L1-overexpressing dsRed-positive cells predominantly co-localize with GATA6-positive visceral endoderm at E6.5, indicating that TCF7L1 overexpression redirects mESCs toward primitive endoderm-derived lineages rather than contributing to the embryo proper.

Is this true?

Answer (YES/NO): YES